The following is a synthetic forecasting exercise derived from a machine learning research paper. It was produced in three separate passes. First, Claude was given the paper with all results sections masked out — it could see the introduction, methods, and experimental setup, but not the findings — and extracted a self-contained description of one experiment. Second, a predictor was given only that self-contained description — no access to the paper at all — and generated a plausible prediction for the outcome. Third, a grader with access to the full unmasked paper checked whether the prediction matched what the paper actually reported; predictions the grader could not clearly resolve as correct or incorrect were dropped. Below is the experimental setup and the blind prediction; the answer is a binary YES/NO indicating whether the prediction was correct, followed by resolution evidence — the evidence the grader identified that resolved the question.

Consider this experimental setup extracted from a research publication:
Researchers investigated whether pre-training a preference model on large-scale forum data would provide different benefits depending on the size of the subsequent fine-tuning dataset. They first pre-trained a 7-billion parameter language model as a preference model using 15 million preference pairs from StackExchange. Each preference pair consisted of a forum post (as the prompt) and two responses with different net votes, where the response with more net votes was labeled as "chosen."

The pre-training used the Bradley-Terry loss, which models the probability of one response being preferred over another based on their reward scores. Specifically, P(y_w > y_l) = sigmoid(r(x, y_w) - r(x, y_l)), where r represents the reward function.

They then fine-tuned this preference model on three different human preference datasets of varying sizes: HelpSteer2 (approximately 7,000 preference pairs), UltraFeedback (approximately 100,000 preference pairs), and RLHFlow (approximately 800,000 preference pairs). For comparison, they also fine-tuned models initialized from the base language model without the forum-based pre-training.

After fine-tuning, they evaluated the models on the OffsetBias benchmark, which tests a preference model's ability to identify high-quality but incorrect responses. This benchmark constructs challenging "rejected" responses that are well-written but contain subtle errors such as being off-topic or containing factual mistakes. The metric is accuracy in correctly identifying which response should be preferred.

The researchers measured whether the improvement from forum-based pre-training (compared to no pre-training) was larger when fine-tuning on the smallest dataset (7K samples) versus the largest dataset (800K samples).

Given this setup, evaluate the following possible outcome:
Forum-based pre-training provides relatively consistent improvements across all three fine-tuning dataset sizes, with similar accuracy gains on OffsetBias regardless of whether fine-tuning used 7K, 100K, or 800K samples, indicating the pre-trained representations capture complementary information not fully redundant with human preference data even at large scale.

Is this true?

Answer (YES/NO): NO